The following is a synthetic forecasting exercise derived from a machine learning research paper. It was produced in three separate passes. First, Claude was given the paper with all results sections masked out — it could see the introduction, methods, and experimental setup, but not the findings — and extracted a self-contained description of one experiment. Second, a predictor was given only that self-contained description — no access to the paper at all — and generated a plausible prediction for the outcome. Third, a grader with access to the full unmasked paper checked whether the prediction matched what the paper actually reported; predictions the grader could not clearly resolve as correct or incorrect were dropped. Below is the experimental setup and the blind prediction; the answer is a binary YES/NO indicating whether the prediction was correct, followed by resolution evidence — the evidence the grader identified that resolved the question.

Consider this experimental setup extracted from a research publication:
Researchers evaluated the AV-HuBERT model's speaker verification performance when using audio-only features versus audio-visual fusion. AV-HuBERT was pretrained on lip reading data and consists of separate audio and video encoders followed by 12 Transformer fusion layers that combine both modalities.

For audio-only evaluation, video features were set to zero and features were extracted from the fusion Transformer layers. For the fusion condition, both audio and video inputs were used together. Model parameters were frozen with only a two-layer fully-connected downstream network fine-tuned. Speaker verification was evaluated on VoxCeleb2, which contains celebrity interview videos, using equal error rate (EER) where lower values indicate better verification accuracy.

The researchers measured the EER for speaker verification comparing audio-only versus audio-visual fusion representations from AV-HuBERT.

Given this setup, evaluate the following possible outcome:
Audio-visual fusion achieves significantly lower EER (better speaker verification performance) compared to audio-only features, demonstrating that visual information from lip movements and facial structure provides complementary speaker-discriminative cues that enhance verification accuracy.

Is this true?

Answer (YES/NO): YES